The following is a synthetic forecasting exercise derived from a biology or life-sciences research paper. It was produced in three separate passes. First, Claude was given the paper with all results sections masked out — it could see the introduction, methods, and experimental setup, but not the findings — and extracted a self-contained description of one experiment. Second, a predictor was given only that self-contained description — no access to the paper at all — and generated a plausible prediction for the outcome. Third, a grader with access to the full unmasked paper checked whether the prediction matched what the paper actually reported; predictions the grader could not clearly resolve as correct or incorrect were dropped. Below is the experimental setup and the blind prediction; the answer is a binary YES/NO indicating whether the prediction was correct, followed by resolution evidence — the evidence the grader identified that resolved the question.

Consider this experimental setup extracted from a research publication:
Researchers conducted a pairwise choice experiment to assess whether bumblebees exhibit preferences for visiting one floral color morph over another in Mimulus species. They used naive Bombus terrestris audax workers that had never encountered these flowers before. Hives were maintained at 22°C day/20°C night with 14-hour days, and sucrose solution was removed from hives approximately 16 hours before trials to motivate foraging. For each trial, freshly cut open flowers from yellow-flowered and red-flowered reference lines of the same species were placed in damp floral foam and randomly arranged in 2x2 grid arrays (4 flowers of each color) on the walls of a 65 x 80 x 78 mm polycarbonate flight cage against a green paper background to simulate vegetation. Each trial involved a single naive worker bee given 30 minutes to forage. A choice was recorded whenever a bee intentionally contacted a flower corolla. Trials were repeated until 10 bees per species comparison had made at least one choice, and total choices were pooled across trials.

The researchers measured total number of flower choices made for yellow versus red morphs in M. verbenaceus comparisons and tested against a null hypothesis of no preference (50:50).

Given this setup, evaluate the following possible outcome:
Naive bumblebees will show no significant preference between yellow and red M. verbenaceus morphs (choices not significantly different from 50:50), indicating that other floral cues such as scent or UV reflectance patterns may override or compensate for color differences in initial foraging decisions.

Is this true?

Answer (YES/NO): NO